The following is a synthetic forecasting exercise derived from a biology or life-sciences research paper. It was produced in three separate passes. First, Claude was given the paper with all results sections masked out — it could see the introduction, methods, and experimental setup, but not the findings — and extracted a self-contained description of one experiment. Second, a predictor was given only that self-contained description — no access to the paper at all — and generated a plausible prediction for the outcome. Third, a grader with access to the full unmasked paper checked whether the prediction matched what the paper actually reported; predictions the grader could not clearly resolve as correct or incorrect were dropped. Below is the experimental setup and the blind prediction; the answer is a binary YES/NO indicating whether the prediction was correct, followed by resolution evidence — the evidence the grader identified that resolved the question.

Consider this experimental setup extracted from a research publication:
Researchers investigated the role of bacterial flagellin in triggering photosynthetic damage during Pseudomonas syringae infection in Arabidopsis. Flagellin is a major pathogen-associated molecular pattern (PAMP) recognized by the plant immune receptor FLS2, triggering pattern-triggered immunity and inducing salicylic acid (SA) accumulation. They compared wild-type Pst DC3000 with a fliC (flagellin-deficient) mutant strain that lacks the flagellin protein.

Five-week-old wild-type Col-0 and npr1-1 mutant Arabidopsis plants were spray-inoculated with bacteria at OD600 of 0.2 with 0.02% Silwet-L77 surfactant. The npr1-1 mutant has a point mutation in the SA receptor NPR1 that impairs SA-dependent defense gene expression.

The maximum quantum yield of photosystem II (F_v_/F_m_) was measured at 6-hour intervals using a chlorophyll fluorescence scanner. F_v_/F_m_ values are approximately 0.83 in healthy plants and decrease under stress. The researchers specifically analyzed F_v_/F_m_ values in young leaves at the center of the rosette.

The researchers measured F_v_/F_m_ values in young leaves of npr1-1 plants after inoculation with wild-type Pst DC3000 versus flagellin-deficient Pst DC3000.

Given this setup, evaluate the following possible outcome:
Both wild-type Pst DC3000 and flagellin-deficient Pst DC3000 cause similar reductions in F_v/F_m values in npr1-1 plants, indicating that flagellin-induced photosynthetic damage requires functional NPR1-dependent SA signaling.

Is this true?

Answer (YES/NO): NO